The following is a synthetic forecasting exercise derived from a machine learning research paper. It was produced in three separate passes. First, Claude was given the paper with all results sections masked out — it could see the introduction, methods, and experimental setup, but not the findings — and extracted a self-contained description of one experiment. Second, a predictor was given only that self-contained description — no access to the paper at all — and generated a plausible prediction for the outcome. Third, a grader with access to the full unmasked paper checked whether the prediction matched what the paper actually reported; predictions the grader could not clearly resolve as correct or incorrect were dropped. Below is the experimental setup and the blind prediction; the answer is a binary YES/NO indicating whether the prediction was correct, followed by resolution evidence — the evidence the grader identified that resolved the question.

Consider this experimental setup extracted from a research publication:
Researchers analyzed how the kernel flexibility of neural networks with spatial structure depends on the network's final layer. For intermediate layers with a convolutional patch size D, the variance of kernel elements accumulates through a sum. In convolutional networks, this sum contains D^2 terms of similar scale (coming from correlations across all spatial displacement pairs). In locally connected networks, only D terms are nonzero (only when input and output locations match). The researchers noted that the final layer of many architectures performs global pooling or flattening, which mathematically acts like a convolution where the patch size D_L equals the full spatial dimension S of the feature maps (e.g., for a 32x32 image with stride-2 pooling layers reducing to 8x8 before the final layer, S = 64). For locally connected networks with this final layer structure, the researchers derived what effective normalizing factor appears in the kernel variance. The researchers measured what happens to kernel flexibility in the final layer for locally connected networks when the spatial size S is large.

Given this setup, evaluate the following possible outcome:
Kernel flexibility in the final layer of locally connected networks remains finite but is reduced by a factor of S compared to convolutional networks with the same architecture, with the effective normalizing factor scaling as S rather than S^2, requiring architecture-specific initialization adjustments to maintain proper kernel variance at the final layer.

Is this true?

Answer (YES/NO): NO